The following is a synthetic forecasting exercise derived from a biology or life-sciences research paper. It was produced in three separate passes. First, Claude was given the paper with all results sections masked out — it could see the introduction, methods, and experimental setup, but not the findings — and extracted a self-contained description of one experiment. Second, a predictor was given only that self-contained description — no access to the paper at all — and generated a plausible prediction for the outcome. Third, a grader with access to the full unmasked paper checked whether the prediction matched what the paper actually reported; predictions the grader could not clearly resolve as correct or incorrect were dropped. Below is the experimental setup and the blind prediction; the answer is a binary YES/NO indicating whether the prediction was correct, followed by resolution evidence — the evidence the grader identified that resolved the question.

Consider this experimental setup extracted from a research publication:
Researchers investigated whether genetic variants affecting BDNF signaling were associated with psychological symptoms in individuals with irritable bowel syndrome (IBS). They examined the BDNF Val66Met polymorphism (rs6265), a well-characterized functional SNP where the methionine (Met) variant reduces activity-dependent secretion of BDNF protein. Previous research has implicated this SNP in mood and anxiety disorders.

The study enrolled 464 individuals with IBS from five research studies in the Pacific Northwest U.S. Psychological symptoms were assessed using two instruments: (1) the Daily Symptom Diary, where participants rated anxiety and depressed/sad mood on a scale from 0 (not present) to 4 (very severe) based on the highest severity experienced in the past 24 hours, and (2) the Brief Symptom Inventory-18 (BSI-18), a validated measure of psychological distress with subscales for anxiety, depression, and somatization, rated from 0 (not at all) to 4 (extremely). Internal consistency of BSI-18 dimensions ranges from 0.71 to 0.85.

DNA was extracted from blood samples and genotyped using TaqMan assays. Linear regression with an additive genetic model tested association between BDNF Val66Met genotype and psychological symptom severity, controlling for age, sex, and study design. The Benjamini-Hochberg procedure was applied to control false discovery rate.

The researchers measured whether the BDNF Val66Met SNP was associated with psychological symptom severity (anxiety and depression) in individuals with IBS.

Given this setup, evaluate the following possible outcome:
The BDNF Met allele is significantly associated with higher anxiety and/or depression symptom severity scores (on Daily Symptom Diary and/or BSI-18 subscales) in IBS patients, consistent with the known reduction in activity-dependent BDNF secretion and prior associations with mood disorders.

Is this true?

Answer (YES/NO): NO